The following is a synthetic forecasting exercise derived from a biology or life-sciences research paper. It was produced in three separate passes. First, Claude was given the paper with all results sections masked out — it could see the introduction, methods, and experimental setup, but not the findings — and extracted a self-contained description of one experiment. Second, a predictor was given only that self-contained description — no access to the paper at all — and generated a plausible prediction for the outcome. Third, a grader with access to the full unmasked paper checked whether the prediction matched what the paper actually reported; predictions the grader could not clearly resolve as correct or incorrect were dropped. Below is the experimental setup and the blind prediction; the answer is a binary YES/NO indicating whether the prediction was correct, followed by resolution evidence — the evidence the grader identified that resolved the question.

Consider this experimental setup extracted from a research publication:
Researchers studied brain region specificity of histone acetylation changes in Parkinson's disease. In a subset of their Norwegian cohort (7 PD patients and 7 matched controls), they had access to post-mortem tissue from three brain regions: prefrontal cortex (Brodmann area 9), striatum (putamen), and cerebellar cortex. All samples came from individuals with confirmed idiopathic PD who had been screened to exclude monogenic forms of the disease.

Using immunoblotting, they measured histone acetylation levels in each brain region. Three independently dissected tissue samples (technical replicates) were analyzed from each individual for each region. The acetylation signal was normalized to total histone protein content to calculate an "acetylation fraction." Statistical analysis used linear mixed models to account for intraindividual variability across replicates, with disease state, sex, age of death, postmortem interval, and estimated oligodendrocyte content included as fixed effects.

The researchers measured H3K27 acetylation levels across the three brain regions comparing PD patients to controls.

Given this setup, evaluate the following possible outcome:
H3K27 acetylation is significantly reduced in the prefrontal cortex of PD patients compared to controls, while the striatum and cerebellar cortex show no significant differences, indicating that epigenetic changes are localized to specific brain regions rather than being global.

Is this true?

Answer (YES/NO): NO